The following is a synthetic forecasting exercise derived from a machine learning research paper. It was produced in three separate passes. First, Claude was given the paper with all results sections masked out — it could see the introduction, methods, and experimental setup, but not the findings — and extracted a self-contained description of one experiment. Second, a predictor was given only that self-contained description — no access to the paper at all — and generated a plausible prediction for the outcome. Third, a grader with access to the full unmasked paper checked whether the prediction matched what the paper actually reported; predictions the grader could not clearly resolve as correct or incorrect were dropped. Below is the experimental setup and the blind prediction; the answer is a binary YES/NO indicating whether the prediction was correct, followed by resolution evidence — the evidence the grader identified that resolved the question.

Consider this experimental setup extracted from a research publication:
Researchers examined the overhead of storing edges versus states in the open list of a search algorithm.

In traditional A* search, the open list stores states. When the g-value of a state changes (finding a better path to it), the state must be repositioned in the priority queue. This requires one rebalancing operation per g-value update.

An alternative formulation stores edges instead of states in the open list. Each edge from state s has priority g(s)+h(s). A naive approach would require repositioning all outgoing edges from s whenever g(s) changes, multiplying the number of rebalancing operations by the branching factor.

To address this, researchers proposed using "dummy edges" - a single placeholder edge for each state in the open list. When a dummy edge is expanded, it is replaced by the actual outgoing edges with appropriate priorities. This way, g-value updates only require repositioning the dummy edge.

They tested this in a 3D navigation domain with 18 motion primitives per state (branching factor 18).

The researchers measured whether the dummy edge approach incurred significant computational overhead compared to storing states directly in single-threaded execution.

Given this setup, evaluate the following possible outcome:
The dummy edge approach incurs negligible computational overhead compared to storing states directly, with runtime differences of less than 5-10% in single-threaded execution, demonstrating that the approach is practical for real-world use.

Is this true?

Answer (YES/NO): YES